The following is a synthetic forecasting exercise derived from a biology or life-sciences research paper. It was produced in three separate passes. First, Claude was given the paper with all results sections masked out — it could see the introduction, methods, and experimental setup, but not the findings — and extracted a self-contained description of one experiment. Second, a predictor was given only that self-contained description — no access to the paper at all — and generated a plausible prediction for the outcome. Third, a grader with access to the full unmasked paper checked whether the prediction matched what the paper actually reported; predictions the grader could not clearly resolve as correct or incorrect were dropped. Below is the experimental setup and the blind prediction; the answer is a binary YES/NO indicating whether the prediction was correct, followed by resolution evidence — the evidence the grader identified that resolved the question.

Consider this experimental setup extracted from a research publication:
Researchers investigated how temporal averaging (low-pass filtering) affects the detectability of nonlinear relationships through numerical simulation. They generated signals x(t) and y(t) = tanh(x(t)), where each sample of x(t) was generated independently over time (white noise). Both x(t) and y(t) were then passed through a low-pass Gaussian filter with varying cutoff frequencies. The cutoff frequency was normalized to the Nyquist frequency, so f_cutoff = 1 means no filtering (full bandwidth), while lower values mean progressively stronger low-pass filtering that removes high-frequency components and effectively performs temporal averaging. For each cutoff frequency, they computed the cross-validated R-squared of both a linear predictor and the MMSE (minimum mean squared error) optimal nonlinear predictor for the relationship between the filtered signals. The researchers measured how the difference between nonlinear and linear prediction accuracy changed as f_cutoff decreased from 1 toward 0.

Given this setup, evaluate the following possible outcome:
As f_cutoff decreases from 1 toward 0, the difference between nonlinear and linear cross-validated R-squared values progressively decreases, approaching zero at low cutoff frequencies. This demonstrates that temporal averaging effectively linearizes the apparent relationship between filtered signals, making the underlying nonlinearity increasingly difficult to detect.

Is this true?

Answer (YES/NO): YES